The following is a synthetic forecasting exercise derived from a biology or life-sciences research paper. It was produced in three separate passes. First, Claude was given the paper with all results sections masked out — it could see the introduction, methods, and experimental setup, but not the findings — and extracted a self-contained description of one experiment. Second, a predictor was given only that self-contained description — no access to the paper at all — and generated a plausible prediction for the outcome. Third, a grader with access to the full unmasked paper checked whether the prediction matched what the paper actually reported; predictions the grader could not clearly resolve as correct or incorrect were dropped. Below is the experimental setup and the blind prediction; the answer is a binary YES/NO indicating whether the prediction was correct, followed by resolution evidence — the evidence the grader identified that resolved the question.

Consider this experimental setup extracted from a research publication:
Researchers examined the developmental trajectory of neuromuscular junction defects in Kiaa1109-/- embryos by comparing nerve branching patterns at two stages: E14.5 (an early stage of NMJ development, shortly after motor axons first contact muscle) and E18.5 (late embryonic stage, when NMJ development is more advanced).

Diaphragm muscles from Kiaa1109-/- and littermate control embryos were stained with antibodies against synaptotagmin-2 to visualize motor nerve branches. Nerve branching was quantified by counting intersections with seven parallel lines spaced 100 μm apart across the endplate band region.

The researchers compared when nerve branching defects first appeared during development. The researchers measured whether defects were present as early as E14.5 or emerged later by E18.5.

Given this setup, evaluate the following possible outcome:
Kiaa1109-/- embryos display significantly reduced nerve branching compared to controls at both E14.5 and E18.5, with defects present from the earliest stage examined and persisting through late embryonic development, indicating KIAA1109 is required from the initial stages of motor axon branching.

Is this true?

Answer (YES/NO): YES